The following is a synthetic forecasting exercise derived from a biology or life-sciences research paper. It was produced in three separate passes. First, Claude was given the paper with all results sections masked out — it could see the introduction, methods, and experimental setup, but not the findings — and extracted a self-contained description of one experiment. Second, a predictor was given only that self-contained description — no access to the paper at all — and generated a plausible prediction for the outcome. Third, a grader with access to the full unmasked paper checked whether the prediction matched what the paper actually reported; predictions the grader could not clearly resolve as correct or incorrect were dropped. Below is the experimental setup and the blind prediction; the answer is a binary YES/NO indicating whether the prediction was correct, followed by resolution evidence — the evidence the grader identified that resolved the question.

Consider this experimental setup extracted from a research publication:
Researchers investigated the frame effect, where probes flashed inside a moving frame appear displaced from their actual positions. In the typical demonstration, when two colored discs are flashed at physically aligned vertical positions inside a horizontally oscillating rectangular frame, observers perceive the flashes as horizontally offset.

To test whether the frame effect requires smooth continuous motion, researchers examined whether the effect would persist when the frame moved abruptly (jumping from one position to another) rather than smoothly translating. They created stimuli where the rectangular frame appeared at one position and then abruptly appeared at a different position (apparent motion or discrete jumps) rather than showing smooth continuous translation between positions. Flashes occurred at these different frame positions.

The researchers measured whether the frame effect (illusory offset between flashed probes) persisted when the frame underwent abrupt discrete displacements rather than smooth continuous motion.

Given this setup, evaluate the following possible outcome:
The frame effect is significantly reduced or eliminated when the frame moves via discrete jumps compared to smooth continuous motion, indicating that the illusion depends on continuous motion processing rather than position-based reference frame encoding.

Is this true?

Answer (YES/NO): NO